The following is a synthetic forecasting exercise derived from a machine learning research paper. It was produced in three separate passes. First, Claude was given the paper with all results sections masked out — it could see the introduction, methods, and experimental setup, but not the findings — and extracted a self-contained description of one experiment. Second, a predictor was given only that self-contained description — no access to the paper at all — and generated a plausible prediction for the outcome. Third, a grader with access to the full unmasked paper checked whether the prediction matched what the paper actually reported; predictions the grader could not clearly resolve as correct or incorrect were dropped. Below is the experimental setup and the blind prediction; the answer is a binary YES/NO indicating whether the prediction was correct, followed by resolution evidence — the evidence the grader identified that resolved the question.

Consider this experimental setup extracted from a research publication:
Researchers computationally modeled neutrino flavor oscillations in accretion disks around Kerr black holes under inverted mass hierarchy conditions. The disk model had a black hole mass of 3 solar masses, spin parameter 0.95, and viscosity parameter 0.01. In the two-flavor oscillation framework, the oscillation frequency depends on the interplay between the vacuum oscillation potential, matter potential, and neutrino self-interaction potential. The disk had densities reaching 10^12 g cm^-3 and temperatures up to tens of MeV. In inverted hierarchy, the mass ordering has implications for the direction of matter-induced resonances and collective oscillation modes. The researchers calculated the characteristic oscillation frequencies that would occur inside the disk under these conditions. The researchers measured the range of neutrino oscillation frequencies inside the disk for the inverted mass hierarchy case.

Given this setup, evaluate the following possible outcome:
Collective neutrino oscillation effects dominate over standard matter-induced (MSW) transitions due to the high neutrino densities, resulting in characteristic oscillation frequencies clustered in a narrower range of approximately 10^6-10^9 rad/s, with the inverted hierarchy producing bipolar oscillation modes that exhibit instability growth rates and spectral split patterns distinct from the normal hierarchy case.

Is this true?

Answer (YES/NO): NO